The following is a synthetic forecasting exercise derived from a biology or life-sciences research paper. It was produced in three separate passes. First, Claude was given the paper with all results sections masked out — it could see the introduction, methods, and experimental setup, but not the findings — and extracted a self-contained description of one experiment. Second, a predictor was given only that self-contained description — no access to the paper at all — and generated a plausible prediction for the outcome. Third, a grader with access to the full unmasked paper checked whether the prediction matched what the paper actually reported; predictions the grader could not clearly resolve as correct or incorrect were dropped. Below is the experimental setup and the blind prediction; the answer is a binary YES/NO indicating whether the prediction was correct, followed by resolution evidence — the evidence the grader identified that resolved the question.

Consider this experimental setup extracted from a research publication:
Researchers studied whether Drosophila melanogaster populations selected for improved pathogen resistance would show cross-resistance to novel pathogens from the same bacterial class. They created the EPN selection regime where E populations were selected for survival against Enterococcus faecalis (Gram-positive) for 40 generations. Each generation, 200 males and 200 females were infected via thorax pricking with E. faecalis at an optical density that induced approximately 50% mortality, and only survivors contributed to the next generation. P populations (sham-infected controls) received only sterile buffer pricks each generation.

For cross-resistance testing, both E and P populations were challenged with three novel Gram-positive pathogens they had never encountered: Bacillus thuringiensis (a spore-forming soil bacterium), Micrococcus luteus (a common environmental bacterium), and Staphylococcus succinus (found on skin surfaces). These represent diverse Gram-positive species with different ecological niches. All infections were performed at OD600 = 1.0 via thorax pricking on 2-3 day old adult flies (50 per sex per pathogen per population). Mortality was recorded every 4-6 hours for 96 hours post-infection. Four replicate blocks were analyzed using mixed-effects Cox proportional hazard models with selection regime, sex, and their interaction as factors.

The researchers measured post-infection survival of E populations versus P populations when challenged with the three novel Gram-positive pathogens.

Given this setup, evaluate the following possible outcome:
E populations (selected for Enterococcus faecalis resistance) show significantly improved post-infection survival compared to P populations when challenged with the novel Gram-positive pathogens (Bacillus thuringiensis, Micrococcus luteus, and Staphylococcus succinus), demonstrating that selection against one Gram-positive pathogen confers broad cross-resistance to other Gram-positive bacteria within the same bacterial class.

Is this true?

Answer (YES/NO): YES